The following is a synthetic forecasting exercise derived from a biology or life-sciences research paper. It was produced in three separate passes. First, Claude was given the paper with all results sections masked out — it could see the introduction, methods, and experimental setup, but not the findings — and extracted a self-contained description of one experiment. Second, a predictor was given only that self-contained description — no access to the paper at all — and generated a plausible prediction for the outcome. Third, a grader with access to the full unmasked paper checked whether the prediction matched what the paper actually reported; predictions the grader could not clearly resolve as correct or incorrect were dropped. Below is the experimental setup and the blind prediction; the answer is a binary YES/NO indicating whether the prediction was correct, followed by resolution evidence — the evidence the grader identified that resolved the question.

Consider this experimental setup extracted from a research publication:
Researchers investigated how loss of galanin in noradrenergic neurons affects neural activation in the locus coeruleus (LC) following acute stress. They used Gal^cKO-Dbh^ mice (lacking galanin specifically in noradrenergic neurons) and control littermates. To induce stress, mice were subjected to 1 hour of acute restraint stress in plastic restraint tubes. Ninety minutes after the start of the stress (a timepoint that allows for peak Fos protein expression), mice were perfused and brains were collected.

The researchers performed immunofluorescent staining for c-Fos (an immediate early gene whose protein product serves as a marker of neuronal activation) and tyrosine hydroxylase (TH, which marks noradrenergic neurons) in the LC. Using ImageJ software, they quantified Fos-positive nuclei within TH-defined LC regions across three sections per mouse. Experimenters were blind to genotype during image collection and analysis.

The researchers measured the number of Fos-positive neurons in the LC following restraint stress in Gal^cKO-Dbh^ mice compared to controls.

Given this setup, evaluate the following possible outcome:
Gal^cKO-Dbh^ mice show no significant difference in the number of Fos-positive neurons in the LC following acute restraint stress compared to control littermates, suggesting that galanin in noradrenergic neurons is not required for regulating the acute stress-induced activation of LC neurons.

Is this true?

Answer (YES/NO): YES